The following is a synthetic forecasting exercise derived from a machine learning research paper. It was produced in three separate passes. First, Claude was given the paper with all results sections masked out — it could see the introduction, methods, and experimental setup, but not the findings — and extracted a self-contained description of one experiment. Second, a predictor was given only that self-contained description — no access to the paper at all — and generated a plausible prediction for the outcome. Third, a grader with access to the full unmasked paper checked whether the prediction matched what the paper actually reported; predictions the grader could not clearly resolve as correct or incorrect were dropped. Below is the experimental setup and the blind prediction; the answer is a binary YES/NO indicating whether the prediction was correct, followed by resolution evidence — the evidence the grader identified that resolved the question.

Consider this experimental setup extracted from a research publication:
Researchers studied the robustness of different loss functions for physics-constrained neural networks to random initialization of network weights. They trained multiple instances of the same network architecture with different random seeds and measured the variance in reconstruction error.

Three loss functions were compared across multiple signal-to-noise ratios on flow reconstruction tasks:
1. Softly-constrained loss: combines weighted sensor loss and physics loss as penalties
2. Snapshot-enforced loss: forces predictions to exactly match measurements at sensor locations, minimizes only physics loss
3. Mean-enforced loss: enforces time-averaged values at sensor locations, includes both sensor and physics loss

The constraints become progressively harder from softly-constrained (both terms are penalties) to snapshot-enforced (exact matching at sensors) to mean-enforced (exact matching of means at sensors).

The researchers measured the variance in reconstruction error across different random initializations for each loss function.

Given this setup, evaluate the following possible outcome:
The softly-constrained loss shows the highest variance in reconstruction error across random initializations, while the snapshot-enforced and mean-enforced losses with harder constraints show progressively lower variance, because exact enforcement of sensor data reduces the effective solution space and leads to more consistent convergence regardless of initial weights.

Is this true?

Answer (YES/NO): YES